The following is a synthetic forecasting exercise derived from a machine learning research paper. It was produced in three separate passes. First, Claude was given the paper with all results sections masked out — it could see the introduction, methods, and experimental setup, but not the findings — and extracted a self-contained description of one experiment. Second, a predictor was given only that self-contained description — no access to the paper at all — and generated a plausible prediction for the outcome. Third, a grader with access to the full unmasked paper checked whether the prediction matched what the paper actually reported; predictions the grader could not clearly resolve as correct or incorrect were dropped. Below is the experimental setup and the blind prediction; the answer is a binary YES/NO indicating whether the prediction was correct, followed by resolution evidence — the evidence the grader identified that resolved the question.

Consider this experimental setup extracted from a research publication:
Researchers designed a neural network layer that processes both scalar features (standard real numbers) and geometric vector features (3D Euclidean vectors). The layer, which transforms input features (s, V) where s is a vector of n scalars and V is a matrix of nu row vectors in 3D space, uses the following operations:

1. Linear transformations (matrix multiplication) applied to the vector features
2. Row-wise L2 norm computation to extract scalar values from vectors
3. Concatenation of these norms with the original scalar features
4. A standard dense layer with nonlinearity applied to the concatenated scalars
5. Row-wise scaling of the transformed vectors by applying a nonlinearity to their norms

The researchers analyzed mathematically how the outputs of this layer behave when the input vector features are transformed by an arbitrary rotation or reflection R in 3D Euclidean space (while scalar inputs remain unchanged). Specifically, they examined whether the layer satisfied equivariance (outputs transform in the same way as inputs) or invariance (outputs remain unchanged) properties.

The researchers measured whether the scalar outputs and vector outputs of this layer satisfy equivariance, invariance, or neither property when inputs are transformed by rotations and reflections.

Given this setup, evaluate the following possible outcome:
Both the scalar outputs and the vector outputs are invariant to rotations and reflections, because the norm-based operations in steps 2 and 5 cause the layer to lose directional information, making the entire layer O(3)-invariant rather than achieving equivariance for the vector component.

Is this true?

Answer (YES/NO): NO